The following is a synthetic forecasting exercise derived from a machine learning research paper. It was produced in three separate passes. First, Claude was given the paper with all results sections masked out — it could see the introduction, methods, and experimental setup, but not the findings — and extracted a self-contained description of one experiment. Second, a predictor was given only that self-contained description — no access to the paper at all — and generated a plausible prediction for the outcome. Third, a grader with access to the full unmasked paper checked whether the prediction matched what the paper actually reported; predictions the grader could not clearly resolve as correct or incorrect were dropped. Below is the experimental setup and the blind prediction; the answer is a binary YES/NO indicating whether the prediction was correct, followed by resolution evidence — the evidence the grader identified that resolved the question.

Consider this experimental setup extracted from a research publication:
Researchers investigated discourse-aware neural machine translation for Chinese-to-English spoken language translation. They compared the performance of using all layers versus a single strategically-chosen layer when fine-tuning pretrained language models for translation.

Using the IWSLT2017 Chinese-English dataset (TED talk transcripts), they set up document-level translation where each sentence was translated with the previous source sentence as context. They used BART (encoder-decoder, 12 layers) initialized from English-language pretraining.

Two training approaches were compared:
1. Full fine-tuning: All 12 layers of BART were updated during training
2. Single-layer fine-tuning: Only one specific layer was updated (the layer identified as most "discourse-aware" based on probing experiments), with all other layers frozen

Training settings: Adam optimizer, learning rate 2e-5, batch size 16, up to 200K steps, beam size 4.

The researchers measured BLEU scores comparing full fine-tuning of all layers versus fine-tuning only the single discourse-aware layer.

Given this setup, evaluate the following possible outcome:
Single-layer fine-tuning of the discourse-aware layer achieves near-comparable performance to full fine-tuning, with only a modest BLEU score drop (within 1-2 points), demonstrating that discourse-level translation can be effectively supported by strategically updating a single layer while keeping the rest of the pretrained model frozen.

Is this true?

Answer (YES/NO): YES